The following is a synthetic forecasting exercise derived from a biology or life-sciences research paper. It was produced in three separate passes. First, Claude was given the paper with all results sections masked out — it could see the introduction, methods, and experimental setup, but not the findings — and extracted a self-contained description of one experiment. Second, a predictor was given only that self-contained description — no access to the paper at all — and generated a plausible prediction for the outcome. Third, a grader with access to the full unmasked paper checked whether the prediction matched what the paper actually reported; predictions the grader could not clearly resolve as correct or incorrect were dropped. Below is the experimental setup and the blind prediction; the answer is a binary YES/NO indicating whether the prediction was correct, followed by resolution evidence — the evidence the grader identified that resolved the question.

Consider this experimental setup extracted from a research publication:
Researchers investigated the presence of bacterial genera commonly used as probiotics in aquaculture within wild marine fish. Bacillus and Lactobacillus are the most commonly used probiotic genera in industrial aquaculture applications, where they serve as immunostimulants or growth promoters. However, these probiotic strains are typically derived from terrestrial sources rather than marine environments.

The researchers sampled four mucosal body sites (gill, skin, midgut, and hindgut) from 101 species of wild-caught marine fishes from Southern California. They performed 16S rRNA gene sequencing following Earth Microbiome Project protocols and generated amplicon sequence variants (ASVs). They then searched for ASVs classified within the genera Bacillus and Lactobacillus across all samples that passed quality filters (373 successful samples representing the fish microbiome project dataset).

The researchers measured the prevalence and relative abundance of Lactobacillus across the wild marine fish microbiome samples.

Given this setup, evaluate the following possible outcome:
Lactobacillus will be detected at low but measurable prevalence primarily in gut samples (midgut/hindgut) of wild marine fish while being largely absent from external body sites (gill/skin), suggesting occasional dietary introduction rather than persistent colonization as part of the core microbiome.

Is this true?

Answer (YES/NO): NO